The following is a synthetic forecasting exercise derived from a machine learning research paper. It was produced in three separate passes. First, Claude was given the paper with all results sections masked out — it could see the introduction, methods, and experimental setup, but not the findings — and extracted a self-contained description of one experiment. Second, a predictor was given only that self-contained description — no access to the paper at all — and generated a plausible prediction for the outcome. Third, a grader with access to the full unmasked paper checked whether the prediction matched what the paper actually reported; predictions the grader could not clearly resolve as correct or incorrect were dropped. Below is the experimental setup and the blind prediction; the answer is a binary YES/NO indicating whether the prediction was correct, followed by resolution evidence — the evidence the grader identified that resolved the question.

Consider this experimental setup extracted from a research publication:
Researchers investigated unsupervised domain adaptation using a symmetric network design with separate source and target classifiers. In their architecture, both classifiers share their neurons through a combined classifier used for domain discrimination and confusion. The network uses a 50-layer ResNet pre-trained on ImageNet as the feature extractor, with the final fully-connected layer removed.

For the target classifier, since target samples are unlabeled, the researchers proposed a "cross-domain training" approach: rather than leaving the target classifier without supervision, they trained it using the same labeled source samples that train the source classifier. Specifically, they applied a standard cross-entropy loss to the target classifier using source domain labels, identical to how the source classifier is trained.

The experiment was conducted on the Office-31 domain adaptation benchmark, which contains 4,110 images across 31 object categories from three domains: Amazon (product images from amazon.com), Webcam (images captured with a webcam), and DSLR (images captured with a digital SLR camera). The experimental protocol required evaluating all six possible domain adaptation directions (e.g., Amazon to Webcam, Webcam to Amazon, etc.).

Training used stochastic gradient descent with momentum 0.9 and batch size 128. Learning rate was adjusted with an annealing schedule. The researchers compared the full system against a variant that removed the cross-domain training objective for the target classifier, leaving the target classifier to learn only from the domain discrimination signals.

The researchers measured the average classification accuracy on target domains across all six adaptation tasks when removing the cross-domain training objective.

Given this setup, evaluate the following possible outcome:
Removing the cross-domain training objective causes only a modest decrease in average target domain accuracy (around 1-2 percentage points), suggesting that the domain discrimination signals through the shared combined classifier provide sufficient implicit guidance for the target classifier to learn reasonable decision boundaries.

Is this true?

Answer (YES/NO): NO